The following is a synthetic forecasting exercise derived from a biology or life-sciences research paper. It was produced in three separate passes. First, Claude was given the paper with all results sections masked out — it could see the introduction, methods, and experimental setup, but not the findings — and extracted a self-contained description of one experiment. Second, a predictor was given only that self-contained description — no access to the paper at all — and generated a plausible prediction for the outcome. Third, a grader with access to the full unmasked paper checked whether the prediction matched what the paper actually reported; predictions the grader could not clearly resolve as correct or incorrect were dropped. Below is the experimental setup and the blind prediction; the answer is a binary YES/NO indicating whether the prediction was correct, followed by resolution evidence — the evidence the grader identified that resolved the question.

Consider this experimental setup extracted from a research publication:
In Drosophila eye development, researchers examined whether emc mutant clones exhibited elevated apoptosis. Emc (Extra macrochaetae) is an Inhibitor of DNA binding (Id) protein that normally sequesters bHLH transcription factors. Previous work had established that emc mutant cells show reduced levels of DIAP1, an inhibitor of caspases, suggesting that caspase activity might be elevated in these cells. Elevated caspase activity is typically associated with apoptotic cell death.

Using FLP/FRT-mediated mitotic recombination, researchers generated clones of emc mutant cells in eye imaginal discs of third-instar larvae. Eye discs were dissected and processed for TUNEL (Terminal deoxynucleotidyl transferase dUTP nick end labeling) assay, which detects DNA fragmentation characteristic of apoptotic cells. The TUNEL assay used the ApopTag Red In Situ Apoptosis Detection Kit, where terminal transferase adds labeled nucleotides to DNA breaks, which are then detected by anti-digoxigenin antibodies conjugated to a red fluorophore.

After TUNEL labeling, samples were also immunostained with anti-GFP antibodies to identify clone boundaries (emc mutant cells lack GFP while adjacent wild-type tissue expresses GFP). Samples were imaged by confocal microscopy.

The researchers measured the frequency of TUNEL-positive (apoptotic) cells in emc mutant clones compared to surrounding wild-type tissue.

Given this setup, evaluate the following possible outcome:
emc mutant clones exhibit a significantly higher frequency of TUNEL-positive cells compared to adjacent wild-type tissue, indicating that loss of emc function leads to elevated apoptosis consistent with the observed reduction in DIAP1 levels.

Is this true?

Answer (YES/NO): NO